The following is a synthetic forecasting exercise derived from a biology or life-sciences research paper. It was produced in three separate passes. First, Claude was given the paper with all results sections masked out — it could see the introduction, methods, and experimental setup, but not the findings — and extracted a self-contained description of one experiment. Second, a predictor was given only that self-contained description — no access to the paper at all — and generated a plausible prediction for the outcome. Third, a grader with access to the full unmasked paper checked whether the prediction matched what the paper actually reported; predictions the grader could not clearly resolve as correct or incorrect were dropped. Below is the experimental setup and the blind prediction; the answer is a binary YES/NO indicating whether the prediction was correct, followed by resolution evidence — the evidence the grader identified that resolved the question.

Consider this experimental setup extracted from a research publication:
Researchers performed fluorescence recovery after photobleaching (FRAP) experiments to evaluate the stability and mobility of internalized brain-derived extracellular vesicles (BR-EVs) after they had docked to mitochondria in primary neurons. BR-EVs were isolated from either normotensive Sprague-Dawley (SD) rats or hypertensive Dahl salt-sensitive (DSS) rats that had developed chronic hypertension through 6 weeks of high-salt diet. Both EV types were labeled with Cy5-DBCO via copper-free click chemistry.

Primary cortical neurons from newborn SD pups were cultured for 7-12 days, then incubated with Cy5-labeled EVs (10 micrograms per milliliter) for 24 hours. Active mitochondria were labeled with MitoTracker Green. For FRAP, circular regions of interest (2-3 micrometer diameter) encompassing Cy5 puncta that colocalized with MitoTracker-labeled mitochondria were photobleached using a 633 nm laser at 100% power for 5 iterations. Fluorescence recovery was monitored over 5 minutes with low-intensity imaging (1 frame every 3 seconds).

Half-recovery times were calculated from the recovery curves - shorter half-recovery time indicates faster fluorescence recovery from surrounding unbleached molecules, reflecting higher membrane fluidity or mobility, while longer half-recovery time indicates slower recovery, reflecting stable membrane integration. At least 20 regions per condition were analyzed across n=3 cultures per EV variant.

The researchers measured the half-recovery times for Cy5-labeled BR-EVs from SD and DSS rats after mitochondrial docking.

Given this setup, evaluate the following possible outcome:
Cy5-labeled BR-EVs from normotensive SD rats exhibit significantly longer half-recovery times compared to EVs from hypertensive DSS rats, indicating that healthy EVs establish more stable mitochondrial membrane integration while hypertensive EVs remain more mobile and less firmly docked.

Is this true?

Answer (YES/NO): YES